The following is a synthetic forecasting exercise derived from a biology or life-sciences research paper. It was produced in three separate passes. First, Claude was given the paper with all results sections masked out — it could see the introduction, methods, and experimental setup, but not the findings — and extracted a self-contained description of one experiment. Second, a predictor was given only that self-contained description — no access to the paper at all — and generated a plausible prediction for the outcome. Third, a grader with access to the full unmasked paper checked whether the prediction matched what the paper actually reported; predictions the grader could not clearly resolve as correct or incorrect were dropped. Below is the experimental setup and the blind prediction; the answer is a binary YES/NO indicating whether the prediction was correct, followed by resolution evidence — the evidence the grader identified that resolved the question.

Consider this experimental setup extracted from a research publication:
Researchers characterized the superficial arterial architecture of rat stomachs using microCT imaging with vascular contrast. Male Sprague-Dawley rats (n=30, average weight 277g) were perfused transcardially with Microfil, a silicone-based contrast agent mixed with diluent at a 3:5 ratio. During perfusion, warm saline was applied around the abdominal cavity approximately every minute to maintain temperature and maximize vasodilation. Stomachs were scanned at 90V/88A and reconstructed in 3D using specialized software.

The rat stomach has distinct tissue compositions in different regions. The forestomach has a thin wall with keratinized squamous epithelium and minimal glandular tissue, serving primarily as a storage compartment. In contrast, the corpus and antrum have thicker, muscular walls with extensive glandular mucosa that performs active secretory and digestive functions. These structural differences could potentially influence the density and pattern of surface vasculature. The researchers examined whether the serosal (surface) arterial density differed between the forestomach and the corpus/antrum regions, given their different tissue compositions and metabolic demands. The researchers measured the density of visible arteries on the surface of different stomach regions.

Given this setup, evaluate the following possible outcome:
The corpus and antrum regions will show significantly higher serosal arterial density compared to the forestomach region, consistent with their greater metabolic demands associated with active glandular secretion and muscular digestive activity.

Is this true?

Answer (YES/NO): NO